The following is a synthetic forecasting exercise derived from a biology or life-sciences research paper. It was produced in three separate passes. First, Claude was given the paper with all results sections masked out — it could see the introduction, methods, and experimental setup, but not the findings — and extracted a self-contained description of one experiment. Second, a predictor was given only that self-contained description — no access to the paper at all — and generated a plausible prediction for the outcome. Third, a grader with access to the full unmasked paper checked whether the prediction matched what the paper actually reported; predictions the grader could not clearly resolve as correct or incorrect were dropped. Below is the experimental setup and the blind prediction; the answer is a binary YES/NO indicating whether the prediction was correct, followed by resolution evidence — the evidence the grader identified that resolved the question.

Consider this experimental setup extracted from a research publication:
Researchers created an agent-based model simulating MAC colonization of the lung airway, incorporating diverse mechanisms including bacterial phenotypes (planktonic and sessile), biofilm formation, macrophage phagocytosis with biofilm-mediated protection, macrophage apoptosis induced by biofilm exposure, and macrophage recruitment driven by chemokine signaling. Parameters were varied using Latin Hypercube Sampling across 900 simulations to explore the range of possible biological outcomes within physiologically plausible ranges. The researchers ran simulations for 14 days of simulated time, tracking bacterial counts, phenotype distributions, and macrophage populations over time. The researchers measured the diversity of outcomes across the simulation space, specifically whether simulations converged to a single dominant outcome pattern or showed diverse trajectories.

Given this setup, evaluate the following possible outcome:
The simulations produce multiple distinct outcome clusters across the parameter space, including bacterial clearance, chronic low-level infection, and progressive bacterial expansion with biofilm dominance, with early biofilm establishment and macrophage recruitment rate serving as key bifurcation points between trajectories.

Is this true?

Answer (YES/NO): NO